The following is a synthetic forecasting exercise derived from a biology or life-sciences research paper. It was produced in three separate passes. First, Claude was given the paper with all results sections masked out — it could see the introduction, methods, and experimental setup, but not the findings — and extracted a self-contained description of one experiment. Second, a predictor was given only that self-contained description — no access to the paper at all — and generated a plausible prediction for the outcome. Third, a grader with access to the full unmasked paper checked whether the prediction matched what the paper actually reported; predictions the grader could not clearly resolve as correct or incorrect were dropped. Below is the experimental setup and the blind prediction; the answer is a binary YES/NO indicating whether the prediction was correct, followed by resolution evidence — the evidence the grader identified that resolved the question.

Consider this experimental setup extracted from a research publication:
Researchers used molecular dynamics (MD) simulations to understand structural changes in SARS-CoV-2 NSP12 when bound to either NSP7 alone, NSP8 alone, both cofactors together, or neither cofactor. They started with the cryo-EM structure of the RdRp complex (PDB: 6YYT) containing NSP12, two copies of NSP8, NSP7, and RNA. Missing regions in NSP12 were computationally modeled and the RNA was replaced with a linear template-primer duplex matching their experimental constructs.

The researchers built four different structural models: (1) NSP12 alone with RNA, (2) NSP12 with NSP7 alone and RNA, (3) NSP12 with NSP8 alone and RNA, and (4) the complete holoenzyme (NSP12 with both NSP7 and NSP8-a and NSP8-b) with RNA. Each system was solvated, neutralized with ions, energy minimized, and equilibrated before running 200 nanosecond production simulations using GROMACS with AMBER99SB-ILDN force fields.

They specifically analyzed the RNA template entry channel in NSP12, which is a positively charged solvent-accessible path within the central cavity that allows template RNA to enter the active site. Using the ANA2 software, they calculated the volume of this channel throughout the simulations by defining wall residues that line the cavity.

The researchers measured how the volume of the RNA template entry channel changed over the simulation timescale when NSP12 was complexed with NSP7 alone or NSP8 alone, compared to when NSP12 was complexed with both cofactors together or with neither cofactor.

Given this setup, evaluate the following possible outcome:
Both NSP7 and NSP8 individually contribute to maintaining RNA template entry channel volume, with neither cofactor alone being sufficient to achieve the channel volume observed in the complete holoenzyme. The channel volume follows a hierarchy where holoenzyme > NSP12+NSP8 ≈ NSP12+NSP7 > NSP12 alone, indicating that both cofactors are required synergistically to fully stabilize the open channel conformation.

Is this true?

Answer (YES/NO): NO